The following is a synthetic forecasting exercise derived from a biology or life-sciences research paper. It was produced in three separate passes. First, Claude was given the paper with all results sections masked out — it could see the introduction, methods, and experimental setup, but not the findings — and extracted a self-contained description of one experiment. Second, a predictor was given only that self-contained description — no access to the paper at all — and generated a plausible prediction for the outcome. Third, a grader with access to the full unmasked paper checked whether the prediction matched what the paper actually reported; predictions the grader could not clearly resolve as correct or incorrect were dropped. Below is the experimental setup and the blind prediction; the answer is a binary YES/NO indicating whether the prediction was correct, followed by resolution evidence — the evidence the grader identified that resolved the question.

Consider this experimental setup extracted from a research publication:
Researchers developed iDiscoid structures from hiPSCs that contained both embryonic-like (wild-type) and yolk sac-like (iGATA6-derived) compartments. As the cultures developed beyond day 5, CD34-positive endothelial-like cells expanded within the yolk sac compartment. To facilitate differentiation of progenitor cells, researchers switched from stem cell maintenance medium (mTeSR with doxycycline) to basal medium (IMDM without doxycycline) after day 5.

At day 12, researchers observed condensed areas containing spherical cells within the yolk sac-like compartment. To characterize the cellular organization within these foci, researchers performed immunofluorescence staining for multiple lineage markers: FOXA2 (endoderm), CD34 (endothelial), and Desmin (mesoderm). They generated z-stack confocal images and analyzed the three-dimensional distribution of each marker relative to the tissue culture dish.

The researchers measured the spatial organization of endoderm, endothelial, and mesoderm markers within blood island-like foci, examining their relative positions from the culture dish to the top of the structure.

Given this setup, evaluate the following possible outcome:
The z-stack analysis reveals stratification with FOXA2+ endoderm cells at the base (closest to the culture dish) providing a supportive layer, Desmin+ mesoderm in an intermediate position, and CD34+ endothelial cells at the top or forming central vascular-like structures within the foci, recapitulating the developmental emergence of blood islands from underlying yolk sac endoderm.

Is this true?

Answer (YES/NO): NO